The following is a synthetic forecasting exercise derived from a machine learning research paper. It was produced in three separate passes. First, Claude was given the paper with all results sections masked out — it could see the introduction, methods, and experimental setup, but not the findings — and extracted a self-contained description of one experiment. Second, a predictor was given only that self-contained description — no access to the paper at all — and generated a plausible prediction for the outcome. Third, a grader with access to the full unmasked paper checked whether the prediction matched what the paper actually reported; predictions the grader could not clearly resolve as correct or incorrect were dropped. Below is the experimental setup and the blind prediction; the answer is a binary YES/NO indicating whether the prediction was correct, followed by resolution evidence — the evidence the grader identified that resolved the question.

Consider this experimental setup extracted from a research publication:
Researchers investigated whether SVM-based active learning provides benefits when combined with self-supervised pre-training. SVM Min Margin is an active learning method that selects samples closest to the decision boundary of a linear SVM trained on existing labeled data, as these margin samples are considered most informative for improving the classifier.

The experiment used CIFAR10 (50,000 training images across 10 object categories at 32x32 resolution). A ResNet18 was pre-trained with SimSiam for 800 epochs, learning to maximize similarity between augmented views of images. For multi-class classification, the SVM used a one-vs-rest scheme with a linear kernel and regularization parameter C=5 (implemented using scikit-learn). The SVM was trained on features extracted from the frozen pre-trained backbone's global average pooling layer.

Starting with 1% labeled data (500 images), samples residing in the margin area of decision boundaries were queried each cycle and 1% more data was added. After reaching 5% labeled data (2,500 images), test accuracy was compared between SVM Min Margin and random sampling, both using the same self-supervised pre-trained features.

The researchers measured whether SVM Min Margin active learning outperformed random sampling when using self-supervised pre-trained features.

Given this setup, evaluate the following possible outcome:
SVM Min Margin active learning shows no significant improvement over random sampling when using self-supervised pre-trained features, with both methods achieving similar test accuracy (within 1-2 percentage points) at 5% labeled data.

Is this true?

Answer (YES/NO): NO